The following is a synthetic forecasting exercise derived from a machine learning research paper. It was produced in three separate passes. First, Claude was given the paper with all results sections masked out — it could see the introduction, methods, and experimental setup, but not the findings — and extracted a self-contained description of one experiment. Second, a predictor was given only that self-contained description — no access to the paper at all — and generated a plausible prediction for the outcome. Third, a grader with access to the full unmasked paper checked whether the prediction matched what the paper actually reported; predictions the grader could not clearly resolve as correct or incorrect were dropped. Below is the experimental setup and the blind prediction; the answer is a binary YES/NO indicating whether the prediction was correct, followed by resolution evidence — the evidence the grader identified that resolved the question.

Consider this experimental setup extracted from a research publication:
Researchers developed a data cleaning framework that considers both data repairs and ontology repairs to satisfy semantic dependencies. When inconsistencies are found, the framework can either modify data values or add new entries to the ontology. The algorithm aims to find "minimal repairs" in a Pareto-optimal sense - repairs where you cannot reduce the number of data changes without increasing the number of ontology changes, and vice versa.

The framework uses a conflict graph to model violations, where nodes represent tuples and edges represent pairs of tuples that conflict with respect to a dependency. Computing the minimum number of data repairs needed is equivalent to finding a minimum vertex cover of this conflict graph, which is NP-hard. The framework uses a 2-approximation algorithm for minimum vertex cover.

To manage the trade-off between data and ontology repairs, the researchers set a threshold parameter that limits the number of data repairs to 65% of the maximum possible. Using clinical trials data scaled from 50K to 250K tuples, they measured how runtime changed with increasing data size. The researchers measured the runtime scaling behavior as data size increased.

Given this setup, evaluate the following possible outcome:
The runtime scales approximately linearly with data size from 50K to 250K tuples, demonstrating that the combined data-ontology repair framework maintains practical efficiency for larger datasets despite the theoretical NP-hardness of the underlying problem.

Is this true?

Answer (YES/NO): YES